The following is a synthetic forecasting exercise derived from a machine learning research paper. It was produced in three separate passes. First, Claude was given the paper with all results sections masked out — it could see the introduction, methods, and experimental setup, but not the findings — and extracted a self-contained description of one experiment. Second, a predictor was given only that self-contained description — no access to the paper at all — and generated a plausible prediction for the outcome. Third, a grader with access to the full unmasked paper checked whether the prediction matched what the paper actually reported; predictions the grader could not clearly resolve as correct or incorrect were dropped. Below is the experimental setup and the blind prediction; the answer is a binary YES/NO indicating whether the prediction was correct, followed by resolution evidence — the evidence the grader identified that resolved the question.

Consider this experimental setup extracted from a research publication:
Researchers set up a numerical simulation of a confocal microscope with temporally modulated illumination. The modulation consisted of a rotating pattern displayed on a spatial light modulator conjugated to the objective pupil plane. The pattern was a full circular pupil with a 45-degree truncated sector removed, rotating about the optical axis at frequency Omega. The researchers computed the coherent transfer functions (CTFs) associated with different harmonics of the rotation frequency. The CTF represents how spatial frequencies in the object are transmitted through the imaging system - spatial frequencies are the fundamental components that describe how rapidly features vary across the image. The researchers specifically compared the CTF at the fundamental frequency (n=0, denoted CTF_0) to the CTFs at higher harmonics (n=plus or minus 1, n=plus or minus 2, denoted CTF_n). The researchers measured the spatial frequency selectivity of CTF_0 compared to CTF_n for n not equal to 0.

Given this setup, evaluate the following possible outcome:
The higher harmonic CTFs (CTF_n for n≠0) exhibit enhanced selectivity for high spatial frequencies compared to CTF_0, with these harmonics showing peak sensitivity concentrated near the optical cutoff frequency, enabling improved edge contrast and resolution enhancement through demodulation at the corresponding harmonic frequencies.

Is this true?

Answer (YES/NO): YES